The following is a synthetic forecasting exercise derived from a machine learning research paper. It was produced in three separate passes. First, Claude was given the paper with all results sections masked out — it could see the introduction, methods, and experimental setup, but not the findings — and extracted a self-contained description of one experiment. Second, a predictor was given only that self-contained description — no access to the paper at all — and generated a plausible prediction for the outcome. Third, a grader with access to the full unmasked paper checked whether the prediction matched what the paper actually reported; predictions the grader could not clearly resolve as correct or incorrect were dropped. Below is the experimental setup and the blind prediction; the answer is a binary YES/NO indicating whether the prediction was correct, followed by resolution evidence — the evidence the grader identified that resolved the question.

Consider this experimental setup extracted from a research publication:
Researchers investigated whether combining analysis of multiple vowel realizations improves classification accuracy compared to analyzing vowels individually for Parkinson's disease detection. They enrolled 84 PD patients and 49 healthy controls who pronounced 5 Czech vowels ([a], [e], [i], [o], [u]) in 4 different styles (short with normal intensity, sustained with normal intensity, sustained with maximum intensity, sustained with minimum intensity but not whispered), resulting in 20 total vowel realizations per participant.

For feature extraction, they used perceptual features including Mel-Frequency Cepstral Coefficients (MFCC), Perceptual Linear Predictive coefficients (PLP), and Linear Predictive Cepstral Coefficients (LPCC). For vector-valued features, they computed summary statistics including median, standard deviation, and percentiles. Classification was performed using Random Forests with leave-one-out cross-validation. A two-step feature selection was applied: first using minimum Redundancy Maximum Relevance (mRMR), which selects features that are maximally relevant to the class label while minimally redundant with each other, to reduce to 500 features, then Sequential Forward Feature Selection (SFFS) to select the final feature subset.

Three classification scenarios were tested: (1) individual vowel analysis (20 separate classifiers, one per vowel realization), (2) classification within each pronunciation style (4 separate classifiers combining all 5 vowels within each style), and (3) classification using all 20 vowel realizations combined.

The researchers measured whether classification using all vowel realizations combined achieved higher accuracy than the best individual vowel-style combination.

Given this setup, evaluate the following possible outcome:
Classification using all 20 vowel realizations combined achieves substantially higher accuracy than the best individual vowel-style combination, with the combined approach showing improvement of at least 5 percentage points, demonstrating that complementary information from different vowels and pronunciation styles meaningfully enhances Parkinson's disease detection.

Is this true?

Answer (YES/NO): NO